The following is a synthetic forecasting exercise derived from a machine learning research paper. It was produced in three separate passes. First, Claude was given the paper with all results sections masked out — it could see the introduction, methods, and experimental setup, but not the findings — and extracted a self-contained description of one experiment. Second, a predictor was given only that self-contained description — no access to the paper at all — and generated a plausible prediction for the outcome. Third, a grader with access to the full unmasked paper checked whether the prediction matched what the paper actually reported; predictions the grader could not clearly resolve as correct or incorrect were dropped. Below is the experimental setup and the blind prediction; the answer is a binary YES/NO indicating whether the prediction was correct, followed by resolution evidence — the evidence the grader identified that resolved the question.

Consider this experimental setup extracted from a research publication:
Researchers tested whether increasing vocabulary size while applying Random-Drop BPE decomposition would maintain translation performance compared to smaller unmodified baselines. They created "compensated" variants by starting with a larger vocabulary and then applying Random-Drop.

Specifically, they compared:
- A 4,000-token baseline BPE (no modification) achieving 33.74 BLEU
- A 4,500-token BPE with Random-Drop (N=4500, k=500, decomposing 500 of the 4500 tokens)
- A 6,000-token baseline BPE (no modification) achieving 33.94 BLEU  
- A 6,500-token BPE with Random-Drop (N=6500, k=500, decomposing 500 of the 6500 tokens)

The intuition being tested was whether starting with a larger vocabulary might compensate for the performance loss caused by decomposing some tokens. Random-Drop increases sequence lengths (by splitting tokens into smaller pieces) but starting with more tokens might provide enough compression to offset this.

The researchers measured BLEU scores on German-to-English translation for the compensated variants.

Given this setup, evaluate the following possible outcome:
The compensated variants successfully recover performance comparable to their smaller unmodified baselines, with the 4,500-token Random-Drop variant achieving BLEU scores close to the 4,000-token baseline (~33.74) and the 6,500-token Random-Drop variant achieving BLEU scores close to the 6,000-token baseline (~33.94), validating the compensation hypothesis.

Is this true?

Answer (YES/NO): NO